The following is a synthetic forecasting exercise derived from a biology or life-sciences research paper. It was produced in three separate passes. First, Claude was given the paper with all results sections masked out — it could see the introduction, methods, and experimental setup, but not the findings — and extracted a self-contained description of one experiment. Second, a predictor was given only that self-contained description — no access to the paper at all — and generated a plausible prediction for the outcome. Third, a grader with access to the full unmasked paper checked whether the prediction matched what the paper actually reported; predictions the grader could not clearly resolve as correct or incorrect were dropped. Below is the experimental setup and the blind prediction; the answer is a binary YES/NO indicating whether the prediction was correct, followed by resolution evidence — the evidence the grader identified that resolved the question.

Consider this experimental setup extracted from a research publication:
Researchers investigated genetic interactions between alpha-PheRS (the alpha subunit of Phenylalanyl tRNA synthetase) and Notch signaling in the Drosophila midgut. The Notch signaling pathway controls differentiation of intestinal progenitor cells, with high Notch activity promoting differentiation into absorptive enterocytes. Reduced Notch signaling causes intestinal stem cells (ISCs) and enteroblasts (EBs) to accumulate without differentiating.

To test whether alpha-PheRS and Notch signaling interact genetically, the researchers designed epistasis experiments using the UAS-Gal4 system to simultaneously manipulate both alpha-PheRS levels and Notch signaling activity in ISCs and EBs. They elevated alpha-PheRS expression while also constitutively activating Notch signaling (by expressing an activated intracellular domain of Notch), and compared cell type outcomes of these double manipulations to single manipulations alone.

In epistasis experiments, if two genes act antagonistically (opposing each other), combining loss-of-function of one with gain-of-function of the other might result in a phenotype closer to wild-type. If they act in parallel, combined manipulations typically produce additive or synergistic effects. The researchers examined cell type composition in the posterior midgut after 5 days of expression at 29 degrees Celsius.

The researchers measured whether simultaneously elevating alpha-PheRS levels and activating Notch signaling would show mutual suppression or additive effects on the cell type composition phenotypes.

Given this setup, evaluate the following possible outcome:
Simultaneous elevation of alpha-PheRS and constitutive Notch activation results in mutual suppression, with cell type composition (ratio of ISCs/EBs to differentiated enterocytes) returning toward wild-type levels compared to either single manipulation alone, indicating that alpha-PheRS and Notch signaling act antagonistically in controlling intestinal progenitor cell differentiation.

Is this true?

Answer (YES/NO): YES